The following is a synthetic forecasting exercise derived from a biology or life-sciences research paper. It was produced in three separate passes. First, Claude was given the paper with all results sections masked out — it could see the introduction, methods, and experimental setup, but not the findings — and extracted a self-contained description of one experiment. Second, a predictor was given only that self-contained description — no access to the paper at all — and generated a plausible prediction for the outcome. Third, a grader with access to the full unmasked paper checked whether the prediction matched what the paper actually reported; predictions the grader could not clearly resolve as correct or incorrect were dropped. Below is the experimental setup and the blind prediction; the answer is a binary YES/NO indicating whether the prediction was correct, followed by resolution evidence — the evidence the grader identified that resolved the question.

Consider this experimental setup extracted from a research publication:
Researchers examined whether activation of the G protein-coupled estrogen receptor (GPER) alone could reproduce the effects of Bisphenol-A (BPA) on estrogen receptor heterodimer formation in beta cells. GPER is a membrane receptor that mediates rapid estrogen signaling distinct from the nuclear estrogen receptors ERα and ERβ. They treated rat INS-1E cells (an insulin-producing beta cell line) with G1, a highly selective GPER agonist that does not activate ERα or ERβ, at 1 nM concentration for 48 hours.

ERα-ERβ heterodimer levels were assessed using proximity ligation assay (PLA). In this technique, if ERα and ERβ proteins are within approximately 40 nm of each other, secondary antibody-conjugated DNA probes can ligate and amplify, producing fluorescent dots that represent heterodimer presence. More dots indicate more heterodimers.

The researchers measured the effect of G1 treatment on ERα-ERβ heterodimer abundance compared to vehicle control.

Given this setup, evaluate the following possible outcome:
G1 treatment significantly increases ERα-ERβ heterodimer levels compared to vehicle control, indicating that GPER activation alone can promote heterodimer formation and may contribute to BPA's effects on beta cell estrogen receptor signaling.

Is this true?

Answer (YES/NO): NO